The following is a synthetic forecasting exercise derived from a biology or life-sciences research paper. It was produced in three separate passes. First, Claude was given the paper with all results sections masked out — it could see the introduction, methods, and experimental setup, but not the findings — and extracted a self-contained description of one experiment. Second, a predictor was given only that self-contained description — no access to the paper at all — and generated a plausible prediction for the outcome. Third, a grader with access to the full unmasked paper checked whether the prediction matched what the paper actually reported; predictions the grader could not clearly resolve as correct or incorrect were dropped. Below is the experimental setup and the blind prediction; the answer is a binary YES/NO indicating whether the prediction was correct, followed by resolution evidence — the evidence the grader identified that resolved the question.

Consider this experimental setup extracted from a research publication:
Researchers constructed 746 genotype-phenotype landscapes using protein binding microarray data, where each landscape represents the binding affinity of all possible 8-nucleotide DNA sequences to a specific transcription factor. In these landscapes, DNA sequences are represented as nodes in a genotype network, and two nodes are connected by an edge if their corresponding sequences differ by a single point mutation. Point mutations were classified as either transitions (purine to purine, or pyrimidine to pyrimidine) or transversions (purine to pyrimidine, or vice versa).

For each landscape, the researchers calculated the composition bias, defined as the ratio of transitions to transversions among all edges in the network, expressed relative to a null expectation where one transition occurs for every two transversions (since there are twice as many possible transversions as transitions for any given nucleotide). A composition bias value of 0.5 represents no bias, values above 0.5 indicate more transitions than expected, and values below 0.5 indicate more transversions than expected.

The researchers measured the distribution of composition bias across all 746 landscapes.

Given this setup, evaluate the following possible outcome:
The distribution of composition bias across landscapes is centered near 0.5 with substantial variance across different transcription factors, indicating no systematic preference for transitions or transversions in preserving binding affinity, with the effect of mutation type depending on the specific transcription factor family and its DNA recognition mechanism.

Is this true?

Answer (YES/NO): YES